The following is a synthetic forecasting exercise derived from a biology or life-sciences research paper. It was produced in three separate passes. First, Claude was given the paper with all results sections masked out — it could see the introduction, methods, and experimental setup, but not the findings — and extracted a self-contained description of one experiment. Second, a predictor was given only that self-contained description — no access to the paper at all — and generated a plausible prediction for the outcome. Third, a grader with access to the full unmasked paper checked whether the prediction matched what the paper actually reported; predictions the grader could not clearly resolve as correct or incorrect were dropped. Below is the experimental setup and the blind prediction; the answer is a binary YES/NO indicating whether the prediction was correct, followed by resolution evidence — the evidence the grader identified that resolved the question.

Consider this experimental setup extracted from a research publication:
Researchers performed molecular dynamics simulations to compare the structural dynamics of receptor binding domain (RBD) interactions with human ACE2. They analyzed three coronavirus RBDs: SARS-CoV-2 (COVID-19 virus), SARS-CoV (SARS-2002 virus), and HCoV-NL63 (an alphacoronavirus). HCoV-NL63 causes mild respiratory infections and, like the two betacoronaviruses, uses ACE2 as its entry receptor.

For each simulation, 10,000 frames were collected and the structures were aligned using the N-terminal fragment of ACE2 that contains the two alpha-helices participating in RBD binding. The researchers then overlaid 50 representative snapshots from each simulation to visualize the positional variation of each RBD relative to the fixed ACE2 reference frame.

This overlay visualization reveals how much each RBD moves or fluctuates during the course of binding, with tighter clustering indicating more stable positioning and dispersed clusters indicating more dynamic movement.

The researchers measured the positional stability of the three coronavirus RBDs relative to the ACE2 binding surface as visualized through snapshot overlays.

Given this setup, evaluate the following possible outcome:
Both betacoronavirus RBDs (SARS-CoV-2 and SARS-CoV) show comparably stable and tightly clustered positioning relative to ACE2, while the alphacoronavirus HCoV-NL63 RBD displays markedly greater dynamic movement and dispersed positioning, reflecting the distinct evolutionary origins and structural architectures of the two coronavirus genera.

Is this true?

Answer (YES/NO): NO